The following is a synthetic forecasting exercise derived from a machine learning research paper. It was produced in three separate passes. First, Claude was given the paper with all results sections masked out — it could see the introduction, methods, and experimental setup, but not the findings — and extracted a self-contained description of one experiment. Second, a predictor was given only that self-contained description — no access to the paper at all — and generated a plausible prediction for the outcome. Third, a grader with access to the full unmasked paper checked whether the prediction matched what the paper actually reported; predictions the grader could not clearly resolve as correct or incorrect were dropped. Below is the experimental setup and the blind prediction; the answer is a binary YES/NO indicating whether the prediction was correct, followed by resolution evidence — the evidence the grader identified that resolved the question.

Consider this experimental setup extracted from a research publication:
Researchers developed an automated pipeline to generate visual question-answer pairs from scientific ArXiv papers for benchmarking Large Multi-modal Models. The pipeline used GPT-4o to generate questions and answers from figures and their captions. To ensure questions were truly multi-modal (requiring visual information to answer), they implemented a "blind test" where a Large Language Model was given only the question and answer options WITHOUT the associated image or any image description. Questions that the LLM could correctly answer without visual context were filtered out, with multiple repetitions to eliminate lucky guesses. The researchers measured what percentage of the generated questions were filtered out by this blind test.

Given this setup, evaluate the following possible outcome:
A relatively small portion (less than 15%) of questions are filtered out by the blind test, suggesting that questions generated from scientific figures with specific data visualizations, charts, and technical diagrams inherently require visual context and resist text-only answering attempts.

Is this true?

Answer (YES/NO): NO